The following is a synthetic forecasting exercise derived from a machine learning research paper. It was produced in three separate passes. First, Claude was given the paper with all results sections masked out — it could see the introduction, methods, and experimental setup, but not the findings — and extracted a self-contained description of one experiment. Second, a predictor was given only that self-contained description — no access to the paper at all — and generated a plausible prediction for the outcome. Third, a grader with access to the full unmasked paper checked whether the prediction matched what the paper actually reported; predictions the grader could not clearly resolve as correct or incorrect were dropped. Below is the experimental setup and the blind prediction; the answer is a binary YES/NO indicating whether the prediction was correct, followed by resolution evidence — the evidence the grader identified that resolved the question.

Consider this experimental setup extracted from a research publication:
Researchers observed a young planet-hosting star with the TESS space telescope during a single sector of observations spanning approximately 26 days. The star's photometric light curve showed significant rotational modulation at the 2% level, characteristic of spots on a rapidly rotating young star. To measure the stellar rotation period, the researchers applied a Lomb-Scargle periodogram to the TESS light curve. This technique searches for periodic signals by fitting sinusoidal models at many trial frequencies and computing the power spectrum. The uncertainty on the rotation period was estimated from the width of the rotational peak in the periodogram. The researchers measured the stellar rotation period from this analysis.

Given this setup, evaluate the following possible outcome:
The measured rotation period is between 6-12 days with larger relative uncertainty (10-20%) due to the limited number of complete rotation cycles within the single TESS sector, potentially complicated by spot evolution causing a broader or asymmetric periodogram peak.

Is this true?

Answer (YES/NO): NO